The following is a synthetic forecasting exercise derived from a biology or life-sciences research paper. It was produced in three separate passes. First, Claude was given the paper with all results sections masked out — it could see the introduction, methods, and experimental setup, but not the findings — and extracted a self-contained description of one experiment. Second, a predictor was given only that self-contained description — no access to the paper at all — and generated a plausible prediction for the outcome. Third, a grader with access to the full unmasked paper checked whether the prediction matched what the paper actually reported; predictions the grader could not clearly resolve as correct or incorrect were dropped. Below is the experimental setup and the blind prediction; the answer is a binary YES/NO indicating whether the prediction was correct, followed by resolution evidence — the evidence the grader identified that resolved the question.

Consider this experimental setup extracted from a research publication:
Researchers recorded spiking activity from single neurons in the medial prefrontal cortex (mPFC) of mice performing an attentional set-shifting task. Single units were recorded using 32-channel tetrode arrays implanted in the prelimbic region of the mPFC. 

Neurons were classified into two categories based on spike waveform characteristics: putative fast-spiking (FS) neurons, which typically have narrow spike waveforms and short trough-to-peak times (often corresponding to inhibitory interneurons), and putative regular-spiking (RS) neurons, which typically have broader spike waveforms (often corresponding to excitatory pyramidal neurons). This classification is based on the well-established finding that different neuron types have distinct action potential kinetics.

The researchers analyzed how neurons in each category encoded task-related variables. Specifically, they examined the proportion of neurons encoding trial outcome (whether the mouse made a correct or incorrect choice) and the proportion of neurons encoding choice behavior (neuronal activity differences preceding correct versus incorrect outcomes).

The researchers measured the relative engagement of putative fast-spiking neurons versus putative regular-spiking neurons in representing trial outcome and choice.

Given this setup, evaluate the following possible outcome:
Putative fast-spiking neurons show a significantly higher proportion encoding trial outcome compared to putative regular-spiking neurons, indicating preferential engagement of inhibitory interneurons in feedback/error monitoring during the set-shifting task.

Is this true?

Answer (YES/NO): YES